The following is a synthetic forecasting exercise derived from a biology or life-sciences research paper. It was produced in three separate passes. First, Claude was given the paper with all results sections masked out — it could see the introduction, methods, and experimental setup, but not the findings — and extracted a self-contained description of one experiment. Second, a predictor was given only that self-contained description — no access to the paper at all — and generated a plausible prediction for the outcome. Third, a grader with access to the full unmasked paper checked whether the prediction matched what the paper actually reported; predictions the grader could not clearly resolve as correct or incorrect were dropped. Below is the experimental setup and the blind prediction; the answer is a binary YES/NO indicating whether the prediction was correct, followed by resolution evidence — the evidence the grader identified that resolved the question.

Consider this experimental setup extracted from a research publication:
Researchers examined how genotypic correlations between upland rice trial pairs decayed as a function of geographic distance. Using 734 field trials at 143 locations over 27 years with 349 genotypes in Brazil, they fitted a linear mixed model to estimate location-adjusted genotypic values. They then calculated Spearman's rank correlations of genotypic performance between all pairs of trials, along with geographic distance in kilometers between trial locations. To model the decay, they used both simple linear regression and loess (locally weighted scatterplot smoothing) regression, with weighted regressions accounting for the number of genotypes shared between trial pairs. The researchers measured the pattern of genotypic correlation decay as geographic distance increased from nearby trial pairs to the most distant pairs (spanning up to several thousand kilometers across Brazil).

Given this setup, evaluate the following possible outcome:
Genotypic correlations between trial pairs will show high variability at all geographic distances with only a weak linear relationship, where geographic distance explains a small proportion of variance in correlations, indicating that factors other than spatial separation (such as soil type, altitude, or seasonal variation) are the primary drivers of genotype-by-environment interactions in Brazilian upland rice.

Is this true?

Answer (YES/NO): YES